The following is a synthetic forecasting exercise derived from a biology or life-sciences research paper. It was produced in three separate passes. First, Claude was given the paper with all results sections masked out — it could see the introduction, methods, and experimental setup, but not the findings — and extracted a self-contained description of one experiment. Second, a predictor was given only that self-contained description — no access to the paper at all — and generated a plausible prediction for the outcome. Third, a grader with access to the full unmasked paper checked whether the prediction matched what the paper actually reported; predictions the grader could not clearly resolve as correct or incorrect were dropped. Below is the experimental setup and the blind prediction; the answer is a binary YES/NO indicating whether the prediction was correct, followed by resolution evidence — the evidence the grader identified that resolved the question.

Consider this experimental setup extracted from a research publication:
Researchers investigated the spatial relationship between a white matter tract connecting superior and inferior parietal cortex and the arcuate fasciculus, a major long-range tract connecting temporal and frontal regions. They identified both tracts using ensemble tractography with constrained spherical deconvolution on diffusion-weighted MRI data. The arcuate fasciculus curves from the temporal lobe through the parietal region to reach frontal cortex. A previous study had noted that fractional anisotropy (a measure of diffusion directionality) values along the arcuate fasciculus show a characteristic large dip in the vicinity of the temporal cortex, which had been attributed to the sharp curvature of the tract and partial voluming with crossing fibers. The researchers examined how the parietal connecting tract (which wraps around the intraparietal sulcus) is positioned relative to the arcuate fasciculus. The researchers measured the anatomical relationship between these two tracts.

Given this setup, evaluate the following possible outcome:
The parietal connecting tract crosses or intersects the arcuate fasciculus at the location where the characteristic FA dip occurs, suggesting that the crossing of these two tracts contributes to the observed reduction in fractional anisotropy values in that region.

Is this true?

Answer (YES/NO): YES